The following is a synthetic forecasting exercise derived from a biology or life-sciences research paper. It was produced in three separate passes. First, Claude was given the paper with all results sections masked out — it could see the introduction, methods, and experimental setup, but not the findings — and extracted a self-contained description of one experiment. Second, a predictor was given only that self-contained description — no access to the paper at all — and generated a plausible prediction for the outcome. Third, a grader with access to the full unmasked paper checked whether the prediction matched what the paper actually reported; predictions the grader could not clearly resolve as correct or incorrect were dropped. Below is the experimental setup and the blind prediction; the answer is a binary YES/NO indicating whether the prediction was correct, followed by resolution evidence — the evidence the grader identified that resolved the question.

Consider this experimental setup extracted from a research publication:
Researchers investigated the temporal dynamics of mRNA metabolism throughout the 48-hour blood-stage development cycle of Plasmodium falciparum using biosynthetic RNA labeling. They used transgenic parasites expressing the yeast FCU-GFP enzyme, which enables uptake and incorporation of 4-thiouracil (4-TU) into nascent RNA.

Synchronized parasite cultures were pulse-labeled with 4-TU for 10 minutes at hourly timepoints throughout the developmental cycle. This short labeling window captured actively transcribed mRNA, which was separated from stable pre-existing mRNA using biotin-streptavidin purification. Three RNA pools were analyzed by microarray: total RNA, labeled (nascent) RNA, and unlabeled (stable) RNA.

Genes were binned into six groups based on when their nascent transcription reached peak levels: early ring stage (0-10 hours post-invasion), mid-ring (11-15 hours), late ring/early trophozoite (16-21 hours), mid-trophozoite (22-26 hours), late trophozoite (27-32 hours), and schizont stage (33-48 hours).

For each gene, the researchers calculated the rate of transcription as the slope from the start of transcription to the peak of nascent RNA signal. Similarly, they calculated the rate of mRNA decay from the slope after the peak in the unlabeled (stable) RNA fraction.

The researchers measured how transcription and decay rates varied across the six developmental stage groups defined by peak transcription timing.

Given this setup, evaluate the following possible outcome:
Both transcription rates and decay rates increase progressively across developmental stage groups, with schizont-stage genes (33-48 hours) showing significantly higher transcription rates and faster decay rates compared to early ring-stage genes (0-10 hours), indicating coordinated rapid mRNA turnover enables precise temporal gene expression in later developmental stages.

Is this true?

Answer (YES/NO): NO